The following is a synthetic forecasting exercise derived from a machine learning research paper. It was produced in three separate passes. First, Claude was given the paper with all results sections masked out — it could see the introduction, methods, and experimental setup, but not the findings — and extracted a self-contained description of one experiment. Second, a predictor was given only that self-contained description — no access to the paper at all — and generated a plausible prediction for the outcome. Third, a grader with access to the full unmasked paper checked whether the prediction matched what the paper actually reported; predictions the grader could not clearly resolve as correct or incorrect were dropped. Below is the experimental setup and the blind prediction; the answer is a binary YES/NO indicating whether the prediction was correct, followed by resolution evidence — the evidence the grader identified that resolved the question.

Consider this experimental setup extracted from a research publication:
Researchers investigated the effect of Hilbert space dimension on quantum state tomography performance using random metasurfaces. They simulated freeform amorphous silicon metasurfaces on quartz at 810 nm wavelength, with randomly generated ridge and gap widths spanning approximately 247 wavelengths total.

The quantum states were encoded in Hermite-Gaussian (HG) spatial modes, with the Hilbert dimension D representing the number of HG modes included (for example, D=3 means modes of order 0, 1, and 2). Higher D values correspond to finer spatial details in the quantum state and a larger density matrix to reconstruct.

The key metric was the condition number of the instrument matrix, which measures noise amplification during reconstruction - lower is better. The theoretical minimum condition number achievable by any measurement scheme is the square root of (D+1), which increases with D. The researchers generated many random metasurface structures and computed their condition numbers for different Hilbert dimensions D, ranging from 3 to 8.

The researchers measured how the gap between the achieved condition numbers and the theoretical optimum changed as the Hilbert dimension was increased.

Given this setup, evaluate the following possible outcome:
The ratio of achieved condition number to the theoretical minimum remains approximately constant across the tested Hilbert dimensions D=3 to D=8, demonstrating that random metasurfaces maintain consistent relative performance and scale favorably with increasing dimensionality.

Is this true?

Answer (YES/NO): NO